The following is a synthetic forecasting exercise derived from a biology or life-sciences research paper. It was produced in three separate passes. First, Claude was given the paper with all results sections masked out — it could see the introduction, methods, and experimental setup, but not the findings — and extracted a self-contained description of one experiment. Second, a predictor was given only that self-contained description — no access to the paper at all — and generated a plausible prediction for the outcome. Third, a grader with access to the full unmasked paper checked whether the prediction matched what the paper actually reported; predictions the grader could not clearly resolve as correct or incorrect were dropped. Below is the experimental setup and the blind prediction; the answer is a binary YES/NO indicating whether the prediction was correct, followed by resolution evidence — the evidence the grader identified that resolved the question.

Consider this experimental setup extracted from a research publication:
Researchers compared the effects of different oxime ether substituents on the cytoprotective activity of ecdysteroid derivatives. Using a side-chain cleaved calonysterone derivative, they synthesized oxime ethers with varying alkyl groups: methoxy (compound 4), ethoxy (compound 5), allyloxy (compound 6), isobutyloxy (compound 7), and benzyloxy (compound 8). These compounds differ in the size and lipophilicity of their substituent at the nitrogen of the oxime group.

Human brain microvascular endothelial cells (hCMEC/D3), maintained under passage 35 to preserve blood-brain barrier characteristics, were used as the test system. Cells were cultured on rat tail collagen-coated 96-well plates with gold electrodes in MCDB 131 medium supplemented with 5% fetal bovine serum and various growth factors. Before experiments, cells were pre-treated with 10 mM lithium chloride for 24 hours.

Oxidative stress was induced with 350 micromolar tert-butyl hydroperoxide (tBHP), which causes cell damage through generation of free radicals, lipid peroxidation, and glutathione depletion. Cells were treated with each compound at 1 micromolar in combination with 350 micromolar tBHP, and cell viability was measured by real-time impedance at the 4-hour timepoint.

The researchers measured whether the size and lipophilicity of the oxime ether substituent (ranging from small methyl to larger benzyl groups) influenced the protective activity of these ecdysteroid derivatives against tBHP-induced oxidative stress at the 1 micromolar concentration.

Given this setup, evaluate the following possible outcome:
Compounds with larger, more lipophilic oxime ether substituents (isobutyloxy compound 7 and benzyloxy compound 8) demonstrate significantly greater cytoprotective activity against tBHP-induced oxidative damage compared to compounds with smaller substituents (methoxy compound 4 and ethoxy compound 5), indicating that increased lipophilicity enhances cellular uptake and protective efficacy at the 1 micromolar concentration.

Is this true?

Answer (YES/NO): NO